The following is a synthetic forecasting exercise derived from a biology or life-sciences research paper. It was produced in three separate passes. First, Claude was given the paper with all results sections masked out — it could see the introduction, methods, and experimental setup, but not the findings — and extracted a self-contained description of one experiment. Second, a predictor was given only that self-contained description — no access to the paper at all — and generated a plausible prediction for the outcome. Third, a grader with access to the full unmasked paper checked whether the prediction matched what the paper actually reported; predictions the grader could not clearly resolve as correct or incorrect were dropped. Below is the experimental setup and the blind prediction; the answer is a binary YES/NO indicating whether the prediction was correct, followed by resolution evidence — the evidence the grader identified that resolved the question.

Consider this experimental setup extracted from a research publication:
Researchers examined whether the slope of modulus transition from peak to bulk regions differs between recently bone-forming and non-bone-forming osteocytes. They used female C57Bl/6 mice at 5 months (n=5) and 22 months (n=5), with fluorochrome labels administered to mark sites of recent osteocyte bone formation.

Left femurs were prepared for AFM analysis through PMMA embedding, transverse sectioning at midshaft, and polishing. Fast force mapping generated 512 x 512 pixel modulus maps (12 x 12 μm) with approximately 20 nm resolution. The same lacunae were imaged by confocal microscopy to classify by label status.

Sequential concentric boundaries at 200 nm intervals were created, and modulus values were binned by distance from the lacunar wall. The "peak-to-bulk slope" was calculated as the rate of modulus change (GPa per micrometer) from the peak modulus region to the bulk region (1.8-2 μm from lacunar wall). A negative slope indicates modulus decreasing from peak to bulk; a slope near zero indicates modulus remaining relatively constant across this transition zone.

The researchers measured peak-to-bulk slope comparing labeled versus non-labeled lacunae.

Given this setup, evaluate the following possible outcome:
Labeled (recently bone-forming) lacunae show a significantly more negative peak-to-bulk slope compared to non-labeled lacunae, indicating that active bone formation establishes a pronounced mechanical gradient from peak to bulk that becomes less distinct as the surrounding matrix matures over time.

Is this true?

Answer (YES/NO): NO